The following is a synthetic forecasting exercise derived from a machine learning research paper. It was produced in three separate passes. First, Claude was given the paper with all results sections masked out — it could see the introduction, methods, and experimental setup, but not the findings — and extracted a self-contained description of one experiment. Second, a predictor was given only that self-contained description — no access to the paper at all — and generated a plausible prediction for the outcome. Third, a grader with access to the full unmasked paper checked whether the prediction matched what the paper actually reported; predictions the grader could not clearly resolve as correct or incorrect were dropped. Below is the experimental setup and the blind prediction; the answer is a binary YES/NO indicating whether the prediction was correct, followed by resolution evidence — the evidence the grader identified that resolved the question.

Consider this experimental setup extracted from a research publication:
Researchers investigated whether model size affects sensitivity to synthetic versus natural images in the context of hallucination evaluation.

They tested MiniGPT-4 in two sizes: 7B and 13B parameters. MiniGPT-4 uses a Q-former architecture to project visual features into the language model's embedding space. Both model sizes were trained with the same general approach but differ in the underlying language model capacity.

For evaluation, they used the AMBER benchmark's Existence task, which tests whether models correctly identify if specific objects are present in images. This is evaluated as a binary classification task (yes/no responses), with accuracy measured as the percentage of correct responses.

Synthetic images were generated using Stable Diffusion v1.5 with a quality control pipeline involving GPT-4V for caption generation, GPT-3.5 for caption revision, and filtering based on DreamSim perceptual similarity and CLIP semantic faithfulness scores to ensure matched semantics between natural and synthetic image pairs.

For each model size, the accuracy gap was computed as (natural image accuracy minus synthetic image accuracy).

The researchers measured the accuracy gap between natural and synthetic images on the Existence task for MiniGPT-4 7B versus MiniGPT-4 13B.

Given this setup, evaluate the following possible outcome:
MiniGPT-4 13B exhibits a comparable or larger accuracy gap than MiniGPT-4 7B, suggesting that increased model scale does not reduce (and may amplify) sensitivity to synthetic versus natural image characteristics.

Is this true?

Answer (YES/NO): YES